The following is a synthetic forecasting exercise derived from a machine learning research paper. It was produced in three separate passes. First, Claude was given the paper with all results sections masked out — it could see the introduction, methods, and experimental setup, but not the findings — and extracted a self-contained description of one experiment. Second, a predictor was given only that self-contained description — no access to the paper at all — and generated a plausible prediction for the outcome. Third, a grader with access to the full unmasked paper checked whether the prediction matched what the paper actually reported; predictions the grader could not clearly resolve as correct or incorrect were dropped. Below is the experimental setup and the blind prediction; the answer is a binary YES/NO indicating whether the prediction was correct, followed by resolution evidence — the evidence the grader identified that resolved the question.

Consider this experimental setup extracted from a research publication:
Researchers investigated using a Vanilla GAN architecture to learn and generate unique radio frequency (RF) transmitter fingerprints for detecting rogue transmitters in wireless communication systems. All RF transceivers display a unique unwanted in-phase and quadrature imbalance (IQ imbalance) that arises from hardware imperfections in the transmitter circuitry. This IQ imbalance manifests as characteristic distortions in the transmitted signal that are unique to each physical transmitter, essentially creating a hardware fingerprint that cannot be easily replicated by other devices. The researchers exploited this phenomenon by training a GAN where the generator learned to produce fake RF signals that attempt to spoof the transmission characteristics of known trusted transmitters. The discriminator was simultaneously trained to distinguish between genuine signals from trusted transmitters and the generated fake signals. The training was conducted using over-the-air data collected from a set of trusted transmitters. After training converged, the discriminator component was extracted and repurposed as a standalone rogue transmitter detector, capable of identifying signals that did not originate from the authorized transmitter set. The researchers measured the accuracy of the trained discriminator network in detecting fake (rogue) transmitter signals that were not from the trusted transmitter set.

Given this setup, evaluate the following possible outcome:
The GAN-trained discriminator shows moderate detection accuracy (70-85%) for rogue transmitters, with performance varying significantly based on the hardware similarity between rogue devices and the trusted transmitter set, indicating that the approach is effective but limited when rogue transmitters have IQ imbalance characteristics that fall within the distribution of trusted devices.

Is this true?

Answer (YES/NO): NO